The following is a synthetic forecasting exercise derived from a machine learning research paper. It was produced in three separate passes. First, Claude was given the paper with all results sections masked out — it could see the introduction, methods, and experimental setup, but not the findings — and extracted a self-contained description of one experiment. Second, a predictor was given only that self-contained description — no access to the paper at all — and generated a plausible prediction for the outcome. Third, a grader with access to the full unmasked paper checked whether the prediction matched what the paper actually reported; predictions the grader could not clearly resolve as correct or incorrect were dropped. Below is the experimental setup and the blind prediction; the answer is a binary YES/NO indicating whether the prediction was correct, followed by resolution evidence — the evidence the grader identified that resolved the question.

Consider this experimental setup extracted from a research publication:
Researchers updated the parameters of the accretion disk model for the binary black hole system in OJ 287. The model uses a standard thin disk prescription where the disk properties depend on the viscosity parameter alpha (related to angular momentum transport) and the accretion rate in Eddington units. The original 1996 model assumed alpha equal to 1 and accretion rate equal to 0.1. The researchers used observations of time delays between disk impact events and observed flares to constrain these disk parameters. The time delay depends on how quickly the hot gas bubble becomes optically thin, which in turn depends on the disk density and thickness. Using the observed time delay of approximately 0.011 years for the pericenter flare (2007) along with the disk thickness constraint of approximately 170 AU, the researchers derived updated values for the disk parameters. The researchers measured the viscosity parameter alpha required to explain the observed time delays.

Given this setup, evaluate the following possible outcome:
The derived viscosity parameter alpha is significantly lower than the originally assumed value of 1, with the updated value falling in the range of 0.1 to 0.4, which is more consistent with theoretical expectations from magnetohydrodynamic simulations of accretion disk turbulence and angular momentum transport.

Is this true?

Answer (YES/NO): YES